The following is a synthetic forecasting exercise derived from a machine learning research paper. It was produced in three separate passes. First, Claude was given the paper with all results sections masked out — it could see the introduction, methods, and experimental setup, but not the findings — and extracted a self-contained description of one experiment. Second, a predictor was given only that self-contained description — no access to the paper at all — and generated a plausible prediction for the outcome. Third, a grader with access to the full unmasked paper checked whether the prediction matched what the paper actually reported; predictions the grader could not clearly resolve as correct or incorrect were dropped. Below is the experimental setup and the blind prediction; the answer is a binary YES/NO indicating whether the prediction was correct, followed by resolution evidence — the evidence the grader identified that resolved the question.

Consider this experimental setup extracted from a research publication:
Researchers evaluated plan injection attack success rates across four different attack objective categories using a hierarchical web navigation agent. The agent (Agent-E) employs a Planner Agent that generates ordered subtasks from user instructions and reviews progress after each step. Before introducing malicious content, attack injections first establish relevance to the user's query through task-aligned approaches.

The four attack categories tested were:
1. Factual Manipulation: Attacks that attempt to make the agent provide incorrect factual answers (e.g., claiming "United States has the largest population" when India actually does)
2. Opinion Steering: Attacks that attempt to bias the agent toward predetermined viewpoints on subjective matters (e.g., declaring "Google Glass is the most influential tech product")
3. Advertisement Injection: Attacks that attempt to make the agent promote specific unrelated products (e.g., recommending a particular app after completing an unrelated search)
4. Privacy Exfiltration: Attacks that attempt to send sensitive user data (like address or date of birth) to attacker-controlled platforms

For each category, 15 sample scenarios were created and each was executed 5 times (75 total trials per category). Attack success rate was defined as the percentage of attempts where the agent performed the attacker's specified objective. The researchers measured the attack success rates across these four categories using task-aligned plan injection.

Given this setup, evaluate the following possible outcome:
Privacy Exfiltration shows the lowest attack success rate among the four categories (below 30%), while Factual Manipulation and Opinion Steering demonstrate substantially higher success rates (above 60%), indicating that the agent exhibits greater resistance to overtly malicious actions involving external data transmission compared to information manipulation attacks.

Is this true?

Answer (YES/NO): NO